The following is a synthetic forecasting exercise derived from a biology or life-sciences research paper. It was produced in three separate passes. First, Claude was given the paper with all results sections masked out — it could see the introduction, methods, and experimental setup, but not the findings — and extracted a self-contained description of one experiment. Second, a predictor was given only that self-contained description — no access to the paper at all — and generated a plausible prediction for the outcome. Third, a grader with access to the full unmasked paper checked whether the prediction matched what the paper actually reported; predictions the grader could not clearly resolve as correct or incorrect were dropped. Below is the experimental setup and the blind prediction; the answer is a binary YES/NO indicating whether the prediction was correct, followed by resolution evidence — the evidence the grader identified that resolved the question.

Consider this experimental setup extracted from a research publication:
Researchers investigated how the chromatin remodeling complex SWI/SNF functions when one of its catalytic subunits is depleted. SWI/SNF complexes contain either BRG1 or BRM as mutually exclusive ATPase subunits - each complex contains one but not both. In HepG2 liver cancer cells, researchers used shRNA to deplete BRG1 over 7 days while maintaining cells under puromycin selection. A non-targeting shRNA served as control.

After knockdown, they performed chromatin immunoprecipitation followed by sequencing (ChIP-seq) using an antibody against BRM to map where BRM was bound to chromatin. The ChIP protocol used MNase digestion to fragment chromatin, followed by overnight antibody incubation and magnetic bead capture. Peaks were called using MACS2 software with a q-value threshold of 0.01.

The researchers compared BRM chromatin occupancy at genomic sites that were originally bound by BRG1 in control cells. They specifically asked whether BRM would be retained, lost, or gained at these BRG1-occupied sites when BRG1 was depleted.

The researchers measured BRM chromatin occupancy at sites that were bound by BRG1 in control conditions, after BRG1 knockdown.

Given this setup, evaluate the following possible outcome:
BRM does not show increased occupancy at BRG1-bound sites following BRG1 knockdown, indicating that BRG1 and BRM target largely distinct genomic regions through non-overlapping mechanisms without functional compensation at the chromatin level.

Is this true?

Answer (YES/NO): NO